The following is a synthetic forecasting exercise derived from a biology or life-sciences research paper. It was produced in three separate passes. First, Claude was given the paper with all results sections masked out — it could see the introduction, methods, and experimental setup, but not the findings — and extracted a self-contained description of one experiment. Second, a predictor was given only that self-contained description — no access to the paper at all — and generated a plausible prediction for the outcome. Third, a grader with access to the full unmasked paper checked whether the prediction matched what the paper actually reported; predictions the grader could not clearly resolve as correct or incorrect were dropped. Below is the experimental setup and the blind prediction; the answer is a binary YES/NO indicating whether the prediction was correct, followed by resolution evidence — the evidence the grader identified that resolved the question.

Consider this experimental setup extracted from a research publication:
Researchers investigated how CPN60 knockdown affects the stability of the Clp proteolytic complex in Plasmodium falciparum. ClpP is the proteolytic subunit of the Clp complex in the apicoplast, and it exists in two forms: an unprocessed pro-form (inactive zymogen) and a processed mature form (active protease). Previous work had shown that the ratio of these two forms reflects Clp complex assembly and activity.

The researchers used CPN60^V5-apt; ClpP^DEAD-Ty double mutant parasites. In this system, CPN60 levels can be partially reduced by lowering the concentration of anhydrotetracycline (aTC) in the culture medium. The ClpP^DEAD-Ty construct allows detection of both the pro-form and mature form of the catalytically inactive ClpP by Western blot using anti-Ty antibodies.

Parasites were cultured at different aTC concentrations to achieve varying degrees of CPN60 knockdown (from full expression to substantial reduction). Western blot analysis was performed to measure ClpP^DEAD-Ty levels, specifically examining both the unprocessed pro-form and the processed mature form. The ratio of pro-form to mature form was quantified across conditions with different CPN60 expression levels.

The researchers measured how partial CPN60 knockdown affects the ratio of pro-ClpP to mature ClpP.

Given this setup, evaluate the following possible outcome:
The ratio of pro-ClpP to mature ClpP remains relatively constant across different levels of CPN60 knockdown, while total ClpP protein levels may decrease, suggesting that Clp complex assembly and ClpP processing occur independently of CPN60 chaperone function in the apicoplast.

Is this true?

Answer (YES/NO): NO